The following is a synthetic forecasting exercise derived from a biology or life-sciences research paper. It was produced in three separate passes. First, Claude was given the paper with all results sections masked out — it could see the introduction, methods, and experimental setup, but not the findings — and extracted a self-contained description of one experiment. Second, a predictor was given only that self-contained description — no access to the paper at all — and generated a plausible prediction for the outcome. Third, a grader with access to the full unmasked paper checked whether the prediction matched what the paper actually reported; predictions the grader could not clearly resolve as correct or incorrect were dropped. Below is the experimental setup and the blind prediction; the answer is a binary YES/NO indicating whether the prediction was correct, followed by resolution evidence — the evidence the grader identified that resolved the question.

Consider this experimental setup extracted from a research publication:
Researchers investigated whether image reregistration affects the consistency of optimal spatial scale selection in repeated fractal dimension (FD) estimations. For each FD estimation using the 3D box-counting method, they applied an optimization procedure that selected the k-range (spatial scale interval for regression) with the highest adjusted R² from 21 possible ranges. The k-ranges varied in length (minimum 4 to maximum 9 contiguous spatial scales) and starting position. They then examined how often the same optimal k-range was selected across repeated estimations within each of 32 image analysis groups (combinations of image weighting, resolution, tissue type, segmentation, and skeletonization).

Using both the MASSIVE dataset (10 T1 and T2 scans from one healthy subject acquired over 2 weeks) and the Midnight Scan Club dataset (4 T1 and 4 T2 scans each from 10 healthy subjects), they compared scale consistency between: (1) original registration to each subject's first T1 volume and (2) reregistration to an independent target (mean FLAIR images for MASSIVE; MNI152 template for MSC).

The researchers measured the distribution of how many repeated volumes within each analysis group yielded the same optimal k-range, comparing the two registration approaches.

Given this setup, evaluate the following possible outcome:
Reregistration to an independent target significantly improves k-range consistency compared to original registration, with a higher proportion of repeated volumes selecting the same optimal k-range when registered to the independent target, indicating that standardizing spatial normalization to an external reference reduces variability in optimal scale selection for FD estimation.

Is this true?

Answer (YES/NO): YES